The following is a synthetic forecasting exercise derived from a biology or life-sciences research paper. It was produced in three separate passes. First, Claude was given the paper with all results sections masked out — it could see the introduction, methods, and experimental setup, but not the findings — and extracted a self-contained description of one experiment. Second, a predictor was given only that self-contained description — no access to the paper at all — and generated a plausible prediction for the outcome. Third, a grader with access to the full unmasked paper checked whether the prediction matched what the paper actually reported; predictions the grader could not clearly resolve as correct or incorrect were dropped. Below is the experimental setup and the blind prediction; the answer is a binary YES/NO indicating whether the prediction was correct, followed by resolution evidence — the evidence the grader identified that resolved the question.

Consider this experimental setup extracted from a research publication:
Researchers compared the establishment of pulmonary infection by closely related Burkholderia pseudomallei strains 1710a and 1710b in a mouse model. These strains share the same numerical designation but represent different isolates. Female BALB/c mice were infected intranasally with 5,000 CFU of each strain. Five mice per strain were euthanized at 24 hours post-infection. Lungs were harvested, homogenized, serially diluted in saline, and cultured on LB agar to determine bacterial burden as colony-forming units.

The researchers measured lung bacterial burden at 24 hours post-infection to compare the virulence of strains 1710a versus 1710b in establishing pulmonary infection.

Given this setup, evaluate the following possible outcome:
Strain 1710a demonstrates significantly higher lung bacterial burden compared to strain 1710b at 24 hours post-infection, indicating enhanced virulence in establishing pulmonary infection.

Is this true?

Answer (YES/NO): NO